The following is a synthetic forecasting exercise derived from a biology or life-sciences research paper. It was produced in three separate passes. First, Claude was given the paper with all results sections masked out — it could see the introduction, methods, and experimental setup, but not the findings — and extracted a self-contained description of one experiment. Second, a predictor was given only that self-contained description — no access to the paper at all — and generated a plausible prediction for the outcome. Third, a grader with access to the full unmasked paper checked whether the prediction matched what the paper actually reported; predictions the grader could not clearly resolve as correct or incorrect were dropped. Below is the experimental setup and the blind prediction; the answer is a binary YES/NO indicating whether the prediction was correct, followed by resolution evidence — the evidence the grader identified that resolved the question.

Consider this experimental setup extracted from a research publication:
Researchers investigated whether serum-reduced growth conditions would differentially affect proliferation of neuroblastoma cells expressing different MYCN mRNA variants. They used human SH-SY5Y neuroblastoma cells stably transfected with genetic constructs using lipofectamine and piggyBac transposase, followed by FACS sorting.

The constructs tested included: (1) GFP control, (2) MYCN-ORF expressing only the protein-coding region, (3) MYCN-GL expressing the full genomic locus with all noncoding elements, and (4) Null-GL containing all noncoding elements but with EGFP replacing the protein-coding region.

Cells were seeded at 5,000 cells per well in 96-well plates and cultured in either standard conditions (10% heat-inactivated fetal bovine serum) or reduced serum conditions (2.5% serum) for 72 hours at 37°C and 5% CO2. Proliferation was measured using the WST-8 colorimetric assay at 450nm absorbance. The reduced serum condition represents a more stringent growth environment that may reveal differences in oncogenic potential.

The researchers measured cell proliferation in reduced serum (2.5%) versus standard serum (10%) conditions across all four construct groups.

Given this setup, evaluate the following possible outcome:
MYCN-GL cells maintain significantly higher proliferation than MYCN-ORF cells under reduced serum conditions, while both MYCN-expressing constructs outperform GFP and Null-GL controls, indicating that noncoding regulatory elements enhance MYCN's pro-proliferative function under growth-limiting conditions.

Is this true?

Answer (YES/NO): NO